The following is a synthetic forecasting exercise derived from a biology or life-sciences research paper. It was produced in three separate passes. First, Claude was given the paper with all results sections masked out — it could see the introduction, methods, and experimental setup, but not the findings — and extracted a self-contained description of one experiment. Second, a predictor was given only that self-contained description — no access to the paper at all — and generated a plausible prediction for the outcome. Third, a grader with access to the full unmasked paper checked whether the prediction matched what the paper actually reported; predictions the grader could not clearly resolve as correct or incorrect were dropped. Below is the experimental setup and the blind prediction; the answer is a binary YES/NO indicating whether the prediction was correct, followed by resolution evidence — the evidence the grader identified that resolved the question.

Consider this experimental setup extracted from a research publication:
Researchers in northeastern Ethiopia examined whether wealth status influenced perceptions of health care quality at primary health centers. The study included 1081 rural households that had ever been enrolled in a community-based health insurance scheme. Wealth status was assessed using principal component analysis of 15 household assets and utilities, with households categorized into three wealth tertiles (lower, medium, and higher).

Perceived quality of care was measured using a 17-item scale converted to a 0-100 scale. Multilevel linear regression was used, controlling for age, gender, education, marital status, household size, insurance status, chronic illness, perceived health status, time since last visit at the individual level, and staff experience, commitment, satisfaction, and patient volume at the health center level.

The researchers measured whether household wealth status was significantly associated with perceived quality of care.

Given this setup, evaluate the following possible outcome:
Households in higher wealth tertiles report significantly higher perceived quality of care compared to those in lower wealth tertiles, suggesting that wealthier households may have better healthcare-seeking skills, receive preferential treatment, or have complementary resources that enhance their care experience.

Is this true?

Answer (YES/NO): YES